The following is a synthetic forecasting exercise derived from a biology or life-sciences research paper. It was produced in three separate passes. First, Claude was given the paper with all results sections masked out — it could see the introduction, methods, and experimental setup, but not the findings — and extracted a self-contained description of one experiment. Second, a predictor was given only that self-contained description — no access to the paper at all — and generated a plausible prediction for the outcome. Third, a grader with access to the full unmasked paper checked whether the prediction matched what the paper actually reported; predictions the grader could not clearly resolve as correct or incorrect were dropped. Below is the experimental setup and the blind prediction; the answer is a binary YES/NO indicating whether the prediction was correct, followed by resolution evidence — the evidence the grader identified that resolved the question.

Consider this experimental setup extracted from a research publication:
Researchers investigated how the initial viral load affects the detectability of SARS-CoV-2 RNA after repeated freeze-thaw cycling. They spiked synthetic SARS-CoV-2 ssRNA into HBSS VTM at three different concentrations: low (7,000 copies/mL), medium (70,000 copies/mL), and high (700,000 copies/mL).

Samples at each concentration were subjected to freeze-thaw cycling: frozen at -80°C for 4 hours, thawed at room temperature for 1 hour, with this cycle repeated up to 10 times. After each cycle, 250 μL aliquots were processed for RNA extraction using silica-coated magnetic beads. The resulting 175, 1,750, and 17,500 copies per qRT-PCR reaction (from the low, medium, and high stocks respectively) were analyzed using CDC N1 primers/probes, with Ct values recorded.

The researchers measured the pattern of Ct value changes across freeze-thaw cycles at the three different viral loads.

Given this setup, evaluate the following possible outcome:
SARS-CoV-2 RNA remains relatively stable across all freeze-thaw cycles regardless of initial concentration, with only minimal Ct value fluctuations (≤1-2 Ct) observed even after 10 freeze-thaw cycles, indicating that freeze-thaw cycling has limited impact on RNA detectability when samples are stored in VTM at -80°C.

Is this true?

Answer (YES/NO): NO